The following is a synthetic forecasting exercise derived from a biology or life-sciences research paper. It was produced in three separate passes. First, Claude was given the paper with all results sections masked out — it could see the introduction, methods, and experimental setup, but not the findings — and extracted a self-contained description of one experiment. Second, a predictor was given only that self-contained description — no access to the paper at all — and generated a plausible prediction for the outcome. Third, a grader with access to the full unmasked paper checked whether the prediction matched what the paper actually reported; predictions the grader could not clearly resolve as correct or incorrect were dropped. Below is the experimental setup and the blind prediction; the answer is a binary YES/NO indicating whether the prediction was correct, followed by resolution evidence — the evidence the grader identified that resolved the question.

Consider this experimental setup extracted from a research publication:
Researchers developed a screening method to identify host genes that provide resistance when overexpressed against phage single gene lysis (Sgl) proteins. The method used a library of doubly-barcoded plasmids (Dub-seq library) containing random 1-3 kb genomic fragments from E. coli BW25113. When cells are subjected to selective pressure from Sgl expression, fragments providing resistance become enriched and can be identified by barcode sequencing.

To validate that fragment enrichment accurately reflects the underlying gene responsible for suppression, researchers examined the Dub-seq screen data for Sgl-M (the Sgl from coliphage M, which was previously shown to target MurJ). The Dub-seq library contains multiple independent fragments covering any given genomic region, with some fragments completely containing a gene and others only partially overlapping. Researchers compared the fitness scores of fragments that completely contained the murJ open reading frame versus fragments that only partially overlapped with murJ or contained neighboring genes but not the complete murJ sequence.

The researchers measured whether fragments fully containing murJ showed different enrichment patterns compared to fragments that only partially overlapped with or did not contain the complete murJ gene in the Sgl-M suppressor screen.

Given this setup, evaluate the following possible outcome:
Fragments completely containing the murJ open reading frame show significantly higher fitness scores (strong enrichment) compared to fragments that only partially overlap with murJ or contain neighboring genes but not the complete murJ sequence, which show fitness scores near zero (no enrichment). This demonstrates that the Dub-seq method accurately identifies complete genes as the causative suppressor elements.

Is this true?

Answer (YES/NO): YES